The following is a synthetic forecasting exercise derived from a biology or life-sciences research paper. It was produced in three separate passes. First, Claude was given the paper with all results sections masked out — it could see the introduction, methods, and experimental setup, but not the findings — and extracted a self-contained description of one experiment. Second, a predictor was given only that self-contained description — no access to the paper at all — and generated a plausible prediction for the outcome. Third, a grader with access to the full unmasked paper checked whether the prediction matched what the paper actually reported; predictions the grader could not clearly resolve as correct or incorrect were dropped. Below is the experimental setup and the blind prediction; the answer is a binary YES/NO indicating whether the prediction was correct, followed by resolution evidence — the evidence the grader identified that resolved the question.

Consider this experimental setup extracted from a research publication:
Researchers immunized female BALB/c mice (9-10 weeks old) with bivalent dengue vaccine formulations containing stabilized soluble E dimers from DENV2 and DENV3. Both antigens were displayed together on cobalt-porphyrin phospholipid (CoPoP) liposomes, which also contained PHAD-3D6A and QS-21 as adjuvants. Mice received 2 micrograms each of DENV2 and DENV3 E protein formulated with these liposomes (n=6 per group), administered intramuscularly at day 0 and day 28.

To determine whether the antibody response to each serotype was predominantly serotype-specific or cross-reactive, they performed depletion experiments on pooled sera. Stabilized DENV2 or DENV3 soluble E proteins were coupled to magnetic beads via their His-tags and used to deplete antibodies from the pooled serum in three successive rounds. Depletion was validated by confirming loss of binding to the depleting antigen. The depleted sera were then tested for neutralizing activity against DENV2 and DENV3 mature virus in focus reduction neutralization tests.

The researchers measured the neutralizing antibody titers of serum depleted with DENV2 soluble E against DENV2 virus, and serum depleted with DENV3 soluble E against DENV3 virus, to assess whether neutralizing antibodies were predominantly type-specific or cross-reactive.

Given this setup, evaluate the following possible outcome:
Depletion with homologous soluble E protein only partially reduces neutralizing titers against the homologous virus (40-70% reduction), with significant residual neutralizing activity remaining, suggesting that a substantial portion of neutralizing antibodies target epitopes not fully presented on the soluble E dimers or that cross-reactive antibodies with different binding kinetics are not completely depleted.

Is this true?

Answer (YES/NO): NO